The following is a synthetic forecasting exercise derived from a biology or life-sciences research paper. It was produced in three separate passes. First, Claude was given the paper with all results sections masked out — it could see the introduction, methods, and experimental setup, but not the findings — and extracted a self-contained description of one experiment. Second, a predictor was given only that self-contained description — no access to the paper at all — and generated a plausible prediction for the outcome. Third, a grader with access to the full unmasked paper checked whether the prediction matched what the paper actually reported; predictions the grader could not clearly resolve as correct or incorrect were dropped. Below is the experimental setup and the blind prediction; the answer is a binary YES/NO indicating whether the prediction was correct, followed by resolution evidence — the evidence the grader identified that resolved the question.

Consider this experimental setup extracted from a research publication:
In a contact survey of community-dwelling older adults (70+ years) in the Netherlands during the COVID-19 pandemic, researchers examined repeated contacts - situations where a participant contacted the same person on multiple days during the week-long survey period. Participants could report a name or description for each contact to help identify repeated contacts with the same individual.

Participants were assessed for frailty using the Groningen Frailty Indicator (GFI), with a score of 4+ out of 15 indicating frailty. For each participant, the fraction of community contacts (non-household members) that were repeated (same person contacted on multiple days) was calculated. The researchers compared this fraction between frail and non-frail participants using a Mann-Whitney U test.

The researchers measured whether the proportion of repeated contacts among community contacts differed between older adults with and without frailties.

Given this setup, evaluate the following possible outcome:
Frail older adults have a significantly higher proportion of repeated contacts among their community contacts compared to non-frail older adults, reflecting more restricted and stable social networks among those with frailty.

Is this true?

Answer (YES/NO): NO